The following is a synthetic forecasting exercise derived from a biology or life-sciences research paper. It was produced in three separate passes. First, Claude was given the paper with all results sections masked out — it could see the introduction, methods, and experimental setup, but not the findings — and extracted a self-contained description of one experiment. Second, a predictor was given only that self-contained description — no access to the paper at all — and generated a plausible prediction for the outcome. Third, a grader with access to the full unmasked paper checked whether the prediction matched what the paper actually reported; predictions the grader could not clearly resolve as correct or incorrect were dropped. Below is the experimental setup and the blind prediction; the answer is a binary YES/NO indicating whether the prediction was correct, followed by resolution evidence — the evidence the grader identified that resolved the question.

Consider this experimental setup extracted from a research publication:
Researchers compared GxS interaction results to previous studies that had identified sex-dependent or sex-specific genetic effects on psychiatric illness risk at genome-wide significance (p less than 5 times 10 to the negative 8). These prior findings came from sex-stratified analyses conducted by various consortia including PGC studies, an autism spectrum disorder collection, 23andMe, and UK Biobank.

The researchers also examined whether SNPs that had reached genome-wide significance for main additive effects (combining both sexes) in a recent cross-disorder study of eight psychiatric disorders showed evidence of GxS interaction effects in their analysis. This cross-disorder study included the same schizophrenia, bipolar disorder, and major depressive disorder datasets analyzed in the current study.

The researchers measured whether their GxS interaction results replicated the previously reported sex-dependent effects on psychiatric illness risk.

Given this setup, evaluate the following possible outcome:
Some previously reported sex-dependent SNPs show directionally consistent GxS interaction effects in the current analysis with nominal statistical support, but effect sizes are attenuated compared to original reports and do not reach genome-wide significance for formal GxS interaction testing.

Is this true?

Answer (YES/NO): NO